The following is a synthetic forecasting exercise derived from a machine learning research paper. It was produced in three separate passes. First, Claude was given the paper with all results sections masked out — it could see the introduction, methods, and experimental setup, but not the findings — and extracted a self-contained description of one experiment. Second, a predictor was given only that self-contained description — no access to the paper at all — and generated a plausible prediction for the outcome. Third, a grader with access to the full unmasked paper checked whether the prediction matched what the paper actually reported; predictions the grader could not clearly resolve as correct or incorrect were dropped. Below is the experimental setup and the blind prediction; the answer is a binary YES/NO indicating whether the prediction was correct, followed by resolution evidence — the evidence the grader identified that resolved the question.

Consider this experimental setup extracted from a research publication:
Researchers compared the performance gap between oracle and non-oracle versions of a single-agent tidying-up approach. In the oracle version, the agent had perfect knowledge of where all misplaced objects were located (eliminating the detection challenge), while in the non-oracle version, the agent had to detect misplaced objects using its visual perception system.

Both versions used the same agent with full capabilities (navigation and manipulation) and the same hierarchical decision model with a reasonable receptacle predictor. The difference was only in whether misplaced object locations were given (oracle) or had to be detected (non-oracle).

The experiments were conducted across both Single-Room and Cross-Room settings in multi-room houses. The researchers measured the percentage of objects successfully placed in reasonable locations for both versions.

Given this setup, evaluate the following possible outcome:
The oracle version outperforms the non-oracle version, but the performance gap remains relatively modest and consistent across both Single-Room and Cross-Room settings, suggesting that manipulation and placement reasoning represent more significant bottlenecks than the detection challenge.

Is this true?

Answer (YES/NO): YES